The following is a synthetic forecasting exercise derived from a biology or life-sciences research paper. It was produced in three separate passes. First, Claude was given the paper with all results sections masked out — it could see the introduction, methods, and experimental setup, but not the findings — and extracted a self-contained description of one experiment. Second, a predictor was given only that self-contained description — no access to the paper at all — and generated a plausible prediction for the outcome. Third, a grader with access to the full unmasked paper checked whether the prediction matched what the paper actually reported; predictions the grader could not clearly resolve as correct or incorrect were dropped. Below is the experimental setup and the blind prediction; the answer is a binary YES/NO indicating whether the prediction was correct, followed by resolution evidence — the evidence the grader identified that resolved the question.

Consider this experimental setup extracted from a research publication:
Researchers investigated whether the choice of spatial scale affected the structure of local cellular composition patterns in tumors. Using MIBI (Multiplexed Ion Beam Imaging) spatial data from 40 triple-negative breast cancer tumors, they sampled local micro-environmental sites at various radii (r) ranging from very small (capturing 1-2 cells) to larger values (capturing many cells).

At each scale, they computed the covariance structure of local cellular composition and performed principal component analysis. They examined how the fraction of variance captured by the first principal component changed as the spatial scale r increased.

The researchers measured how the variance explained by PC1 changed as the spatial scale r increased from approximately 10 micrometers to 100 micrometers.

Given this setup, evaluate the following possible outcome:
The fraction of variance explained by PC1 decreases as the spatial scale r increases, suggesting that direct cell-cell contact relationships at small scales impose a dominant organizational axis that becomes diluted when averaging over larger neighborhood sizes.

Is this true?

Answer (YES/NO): NO